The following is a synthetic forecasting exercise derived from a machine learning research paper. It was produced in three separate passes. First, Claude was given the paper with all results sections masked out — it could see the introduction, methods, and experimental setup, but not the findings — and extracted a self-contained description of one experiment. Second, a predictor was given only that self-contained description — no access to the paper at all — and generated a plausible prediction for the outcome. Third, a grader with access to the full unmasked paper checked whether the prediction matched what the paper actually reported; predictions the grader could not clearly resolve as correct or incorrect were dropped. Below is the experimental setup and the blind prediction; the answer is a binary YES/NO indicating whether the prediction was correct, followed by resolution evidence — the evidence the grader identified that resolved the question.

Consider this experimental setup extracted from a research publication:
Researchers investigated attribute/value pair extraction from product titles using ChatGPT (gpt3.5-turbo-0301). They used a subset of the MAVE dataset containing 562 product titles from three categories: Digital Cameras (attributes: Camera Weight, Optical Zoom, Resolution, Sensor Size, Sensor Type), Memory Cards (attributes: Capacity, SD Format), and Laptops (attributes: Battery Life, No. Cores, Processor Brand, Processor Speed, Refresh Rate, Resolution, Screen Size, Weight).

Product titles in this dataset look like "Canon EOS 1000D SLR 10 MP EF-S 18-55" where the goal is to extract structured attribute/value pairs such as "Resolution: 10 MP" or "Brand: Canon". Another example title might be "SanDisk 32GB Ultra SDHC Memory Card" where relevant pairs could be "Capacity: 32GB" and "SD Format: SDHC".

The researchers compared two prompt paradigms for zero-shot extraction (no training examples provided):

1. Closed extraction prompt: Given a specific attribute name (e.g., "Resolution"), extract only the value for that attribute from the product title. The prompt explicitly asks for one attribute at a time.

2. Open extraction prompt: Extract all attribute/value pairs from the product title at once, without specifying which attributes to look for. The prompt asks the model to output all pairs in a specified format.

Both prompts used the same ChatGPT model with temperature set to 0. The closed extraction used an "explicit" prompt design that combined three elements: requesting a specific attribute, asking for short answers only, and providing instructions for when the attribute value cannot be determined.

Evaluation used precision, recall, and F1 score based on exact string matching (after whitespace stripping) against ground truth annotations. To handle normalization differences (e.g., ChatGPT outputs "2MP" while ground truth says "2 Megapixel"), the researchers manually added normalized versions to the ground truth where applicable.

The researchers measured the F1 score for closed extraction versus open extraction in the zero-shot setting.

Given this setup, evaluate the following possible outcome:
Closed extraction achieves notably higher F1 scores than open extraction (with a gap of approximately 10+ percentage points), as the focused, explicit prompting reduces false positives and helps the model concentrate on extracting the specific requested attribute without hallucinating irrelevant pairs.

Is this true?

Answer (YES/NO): YES